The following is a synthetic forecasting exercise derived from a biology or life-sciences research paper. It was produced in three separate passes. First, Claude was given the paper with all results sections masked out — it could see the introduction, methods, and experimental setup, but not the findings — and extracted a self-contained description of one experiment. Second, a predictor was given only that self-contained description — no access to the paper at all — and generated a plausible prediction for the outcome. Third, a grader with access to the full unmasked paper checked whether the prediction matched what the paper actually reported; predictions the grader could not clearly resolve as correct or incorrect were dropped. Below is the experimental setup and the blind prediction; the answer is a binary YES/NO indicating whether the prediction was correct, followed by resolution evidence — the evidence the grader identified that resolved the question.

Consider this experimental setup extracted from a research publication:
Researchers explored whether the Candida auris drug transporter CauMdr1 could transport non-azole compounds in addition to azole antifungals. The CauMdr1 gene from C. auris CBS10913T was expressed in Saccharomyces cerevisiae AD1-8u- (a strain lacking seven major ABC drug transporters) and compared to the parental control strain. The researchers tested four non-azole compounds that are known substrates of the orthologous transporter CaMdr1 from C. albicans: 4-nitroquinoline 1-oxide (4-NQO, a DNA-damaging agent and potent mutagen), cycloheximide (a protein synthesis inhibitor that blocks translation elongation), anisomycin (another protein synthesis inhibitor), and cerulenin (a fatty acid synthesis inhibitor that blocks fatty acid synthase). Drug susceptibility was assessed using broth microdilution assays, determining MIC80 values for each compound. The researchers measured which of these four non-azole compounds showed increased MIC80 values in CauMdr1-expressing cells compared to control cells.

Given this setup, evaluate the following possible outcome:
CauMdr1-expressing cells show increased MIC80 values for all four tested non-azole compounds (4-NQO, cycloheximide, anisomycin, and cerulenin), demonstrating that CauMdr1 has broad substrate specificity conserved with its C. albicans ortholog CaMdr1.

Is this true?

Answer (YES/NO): YES